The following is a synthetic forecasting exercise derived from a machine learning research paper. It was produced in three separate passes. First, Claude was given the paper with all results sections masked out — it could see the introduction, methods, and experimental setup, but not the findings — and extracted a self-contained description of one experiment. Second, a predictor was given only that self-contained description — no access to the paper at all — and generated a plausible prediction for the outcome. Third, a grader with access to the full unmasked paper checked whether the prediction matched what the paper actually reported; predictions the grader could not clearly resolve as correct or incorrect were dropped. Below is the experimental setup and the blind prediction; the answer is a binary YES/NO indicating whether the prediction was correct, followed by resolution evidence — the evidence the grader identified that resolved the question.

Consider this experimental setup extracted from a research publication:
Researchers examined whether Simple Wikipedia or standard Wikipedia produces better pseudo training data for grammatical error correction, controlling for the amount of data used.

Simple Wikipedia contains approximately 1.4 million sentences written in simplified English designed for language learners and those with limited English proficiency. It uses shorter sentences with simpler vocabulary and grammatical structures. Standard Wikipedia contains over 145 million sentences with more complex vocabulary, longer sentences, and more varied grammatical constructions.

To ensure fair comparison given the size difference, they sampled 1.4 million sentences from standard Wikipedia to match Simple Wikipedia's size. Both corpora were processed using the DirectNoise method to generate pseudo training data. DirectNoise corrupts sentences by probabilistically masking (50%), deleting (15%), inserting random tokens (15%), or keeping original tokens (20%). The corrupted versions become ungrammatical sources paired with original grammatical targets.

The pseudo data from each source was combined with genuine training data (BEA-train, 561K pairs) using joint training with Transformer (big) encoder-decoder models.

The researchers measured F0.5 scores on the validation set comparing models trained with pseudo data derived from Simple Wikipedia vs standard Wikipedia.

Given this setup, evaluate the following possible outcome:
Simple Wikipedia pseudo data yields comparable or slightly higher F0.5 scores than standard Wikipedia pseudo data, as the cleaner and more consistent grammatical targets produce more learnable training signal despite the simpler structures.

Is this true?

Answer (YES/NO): YES